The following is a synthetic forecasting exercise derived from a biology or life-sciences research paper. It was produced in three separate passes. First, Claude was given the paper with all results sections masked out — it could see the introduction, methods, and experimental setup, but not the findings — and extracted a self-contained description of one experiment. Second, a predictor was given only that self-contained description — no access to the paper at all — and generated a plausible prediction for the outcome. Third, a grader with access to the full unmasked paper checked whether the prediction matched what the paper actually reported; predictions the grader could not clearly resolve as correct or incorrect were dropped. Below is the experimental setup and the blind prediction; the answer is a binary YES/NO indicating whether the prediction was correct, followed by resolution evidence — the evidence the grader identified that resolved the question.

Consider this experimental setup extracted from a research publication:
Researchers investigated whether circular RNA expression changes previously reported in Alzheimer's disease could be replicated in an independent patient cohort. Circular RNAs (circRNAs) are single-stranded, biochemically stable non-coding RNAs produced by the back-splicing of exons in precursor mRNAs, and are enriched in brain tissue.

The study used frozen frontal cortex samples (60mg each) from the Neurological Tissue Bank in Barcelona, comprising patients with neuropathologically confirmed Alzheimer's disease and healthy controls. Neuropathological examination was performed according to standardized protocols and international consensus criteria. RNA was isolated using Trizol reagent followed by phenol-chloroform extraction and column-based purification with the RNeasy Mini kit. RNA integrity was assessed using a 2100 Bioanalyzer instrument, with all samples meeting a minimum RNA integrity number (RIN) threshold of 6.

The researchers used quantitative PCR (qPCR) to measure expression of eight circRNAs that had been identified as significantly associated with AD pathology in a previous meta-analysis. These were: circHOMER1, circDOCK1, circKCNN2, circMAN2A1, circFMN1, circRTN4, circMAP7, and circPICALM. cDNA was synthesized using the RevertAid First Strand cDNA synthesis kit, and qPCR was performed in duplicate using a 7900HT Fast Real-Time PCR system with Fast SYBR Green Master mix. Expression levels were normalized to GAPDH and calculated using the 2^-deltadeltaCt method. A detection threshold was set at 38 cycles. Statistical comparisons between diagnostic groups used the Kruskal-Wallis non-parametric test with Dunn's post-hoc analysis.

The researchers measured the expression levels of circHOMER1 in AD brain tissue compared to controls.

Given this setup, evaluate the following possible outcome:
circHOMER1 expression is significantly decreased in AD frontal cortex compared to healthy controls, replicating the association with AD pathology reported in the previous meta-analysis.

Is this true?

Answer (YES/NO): YES